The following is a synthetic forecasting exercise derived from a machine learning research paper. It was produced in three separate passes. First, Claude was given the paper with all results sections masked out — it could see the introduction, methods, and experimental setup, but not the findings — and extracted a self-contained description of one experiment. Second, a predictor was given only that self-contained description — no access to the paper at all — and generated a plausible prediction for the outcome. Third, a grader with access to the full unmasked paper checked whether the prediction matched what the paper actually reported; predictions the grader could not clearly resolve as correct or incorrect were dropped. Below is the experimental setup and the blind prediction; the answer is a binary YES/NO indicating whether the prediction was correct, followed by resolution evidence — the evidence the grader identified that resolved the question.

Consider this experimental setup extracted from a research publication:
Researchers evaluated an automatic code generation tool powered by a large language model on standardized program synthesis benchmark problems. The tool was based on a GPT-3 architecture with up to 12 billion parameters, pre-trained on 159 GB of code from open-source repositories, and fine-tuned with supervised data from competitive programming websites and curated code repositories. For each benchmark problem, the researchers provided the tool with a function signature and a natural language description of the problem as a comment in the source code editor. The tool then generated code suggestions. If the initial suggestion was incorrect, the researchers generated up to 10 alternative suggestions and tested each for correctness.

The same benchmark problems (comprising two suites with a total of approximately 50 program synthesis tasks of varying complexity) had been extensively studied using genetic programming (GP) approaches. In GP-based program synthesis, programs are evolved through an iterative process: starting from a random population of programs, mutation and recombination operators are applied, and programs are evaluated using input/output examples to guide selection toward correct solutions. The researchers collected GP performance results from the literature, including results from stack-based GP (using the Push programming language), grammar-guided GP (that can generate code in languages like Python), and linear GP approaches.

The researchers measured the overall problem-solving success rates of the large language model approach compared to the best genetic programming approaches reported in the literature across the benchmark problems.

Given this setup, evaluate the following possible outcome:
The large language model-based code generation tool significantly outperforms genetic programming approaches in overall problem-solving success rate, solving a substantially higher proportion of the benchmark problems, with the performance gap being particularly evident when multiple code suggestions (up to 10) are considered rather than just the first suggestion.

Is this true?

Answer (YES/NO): NO